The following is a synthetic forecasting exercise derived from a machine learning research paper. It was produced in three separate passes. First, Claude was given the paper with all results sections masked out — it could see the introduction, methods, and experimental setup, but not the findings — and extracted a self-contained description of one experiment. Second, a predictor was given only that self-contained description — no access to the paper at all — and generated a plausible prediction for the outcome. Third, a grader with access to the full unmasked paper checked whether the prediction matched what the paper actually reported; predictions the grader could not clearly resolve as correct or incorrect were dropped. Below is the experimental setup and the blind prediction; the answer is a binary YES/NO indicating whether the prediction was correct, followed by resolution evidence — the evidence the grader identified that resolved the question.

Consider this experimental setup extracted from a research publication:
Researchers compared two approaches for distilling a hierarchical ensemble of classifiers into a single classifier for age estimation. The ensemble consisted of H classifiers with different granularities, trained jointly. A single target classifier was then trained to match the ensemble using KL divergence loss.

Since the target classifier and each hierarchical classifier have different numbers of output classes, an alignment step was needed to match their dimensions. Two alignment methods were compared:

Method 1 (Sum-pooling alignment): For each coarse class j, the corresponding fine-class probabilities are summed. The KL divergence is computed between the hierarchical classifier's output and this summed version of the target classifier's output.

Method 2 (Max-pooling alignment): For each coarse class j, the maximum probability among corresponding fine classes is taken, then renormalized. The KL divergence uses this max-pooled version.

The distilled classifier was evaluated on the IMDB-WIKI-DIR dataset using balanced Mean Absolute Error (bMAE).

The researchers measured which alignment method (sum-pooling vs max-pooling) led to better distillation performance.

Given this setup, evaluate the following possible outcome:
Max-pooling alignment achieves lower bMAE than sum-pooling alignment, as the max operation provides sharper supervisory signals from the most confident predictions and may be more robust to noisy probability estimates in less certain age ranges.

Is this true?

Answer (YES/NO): YES